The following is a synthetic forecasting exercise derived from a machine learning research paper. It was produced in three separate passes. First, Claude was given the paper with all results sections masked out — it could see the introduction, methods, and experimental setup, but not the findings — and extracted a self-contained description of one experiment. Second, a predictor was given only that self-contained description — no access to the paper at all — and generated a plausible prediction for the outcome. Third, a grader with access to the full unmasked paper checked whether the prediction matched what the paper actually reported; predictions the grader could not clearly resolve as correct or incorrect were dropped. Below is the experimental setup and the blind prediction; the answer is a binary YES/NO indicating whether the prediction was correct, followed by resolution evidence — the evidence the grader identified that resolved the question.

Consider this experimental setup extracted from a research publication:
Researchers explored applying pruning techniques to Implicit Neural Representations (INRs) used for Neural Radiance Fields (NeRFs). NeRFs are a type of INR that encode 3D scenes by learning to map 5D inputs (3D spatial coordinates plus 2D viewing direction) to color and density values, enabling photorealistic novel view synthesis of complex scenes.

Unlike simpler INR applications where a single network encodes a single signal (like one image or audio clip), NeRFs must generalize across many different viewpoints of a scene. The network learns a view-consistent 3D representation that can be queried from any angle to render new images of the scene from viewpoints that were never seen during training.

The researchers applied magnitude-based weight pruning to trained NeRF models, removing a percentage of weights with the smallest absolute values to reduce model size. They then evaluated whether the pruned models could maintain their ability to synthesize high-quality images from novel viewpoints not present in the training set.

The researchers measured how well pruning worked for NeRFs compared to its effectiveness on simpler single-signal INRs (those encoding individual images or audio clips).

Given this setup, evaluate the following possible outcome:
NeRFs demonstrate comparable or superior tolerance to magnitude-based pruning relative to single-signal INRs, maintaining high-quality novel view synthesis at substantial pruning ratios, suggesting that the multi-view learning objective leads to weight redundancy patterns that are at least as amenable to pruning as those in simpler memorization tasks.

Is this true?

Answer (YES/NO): NO